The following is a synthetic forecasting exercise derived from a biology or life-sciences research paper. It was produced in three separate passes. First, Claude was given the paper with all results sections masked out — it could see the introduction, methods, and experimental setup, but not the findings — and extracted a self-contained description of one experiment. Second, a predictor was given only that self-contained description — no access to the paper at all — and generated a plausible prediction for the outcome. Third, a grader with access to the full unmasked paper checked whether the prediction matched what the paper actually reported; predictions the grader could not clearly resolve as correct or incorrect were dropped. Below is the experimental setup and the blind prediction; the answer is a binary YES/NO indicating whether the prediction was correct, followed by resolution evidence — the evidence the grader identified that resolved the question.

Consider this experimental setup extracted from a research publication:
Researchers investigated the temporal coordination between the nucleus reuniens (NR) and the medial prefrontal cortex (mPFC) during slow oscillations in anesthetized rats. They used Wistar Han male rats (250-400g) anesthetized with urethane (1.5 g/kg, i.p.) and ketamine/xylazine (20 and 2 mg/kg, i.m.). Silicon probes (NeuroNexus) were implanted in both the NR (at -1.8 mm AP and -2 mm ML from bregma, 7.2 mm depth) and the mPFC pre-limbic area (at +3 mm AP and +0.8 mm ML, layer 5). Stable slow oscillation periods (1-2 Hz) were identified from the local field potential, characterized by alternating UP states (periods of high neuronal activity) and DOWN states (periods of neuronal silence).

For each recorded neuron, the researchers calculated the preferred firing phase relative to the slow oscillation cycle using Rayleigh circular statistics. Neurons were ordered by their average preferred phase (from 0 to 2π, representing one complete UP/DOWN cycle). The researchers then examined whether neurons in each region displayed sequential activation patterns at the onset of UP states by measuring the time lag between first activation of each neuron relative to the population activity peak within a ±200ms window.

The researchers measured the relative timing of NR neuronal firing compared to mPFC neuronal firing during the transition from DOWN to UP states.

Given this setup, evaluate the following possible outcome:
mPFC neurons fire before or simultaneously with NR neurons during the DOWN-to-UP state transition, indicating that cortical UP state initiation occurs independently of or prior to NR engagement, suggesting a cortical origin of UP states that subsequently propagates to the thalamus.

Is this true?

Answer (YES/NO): NO